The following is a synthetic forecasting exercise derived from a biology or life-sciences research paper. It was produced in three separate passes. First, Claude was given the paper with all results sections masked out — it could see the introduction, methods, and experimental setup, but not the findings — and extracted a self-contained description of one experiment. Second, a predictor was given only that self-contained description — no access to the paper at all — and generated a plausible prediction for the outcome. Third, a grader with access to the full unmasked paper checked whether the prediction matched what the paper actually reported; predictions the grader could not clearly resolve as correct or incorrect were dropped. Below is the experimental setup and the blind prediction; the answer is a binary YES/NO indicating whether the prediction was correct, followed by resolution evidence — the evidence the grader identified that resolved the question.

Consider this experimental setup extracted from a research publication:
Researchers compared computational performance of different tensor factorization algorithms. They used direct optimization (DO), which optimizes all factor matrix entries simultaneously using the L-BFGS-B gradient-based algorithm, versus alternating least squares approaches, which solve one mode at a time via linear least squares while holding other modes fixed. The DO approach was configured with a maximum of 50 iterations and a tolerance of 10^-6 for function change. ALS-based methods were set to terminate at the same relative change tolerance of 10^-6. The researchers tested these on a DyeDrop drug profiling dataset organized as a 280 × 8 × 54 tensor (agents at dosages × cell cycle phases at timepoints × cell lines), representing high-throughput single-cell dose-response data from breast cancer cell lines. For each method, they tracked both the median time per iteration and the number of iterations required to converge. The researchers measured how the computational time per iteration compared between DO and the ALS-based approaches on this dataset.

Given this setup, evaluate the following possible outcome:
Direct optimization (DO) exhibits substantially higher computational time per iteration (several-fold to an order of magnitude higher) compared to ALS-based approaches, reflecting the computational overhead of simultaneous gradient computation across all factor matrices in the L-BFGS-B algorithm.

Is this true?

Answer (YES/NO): NO